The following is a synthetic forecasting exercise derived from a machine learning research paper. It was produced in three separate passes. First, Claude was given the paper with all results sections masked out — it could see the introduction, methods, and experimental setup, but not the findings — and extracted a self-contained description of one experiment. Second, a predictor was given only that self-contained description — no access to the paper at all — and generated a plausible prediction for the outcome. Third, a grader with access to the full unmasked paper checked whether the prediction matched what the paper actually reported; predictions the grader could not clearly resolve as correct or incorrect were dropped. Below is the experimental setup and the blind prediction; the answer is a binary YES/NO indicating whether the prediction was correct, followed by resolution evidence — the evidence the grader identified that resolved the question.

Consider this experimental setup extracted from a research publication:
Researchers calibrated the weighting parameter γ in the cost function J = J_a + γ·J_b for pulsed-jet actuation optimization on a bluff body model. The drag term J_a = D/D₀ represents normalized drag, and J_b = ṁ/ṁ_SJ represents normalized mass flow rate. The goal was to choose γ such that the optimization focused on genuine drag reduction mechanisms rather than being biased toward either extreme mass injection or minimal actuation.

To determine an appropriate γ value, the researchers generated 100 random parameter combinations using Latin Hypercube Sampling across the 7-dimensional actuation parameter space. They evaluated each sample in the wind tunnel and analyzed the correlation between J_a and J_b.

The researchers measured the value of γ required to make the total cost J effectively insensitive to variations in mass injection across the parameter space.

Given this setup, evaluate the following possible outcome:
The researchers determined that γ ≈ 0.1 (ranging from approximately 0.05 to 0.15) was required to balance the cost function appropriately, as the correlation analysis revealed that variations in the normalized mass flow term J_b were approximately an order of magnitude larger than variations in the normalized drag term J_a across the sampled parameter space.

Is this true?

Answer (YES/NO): NO